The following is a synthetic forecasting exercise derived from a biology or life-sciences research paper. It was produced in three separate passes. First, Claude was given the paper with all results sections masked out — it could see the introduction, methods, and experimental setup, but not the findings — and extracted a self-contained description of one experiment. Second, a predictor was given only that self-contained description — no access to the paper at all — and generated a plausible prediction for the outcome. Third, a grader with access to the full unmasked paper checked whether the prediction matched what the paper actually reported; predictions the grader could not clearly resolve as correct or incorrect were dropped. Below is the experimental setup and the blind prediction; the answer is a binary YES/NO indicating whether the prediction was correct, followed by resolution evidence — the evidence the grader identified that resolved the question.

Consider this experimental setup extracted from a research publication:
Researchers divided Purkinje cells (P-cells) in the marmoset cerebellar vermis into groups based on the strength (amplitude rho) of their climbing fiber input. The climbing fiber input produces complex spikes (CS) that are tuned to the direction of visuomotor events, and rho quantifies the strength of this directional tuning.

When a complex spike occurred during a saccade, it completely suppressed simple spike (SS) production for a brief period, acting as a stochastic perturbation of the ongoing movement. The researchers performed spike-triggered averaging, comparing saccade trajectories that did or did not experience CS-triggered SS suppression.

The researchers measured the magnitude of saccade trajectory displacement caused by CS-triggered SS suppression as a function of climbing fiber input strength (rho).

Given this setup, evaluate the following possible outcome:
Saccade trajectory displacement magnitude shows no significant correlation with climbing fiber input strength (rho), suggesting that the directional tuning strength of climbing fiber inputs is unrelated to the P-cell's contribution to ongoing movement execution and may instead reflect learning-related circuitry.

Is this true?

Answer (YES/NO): NO